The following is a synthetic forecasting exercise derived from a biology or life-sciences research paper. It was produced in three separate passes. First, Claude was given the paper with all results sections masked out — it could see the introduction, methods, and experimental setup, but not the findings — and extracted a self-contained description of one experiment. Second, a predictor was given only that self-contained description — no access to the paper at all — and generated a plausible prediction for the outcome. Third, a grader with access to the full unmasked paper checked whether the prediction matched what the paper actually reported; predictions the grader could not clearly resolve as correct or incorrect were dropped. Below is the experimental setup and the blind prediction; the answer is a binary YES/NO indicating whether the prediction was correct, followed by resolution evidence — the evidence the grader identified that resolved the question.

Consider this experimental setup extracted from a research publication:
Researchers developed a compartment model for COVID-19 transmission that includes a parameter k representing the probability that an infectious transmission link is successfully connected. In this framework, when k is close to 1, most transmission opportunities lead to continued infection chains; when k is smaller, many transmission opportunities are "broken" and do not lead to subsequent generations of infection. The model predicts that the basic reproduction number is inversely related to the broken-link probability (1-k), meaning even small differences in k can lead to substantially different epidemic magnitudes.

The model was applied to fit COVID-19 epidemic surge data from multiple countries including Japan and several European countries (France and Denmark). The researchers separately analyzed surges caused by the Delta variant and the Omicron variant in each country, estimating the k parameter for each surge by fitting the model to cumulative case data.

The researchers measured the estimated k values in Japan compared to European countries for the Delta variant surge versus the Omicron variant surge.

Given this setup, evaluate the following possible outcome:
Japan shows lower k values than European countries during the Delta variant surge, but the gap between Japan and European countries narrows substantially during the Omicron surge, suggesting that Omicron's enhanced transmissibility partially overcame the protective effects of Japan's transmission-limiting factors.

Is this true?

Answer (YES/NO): YES